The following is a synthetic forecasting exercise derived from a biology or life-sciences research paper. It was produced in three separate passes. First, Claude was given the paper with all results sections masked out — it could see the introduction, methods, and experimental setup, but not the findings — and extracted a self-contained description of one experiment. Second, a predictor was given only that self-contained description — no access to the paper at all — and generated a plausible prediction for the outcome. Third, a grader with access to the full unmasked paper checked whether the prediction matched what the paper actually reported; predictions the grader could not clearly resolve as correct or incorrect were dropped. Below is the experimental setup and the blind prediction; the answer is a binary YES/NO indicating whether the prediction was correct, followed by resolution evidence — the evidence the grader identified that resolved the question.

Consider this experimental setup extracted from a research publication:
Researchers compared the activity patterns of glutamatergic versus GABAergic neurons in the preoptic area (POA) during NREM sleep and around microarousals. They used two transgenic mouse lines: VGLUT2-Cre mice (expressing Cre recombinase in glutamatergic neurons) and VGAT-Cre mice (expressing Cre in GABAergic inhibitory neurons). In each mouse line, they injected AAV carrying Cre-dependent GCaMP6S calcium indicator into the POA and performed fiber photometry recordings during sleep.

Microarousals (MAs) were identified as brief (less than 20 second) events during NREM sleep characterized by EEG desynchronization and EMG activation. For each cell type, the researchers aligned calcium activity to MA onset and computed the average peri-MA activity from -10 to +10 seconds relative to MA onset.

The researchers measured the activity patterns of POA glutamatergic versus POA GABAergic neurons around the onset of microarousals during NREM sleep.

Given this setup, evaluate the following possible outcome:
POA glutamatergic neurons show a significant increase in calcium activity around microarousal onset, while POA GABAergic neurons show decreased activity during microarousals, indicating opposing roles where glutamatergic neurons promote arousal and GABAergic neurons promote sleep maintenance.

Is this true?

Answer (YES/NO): NO